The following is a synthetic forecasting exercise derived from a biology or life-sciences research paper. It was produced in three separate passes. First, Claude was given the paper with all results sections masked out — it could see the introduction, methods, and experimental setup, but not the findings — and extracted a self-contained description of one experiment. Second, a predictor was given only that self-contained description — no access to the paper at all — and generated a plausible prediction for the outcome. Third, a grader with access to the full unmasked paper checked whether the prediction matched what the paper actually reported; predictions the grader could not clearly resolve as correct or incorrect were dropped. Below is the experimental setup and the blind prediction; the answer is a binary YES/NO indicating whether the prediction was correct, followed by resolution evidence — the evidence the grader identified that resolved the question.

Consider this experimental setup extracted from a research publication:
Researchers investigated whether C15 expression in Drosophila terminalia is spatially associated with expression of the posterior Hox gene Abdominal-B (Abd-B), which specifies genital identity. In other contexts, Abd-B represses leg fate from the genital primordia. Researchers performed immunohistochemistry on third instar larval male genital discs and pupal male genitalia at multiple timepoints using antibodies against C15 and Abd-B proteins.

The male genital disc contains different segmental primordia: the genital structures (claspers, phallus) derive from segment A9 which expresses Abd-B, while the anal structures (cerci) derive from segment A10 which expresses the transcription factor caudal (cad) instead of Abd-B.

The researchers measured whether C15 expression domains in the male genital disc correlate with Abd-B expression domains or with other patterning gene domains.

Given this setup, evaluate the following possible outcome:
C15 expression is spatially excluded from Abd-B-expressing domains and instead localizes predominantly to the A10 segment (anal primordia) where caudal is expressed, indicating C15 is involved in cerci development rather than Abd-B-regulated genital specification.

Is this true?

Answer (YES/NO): NO